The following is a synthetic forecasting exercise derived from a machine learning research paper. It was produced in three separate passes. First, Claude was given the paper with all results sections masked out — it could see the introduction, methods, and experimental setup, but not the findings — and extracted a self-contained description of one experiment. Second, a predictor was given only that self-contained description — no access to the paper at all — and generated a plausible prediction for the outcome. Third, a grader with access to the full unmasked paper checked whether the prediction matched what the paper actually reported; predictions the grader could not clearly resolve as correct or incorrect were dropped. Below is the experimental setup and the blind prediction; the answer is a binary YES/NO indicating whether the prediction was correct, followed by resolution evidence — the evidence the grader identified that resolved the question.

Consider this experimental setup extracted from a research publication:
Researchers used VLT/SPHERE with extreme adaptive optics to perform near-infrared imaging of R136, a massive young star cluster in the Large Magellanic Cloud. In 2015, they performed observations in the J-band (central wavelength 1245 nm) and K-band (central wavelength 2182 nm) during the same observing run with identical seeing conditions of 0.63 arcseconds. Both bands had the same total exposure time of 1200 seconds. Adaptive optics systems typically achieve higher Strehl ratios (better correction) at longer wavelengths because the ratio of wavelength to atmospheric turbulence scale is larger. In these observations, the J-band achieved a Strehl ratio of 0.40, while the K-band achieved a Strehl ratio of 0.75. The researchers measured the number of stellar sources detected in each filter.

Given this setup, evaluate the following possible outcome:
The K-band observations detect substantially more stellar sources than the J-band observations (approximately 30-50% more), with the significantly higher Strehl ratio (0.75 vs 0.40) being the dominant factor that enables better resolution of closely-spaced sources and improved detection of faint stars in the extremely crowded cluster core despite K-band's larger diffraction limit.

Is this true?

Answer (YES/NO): NO